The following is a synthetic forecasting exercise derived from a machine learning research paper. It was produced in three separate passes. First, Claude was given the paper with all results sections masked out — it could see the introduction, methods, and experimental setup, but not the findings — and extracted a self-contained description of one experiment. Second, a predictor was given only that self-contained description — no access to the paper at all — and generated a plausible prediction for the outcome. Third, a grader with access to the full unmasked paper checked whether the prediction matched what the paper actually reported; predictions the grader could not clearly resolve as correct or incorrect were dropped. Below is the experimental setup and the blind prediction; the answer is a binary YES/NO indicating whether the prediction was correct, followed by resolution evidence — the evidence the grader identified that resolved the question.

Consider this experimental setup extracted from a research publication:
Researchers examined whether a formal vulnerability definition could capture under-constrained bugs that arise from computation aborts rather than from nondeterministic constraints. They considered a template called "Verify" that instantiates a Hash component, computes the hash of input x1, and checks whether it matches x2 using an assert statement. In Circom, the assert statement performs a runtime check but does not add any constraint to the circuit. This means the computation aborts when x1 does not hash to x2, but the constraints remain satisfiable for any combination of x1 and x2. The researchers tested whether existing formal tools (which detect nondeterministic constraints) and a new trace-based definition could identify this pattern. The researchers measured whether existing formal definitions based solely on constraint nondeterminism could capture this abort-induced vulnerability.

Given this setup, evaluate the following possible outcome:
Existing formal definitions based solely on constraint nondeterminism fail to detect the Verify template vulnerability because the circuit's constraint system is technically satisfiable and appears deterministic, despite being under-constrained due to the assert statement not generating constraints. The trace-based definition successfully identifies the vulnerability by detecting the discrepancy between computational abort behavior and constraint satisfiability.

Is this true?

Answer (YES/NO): YES